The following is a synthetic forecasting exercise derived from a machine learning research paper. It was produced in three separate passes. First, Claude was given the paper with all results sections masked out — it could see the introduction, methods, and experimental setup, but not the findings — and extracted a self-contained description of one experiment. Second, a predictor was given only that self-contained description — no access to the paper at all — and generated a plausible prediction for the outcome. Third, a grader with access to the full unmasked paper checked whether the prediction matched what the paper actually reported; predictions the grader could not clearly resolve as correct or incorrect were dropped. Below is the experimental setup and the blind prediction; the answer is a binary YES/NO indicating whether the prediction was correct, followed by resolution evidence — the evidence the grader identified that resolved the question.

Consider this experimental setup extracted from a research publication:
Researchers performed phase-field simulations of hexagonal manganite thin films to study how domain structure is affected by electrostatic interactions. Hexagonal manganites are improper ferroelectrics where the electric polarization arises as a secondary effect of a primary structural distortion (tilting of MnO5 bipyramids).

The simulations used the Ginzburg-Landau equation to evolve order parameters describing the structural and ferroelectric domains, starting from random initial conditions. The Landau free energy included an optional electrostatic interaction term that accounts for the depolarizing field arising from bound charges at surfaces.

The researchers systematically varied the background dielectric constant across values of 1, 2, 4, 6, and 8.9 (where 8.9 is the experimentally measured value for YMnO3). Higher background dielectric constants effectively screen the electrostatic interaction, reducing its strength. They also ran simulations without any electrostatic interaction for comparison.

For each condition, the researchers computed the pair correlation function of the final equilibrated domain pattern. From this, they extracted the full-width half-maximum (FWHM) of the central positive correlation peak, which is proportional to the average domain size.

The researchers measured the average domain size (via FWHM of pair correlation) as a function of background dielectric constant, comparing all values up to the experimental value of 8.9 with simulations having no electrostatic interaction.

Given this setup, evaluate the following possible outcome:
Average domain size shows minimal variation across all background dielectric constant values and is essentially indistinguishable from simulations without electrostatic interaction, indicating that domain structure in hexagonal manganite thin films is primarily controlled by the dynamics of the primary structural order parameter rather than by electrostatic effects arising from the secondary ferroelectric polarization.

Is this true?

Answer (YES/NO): NO